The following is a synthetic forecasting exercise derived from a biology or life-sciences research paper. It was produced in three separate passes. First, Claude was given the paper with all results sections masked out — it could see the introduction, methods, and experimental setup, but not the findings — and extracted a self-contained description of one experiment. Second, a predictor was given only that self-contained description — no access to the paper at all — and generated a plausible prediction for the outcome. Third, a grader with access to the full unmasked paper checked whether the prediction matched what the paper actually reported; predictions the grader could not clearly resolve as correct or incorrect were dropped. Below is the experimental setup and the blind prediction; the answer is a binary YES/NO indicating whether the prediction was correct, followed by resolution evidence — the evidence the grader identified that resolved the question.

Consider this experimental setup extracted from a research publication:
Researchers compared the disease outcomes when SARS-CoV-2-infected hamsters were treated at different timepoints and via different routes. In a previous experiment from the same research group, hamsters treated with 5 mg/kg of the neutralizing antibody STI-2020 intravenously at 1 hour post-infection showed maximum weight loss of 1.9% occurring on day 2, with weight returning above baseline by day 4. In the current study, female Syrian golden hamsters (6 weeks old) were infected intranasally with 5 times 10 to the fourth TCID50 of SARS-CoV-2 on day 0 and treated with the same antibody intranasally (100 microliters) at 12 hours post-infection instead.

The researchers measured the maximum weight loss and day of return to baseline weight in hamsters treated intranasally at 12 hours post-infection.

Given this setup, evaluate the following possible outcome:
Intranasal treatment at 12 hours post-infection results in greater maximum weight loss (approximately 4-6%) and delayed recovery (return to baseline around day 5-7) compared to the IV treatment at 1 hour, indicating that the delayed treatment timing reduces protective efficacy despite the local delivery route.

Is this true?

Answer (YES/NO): NO